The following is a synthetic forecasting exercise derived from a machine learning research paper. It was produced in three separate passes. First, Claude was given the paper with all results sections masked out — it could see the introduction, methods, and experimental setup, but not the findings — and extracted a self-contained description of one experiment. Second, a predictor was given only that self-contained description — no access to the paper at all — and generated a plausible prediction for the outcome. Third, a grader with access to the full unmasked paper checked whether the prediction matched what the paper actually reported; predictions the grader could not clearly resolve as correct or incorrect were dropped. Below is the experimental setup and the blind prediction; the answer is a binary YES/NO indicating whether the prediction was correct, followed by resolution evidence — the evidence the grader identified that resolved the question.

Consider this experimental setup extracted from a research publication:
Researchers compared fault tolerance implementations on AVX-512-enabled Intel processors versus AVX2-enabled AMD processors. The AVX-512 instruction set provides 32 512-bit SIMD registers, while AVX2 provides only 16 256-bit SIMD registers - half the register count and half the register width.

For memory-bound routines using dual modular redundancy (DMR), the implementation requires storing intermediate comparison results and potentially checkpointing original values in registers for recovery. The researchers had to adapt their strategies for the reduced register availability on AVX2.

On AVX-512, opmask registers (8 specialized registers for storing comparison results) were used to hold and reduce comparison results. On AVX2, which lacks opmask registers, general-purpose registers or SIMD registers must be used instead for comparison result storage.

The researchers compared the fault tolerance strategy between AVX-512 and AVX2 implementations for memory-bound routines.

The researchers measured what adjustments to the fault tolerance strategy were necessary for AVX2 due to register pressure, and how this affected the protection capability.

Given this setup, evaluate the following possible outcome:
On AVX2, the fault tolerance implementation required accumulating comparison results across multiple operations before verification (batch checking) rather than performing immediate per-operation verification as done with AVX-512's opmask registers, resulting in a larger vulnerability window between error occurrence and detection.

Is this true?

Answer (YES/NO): NO